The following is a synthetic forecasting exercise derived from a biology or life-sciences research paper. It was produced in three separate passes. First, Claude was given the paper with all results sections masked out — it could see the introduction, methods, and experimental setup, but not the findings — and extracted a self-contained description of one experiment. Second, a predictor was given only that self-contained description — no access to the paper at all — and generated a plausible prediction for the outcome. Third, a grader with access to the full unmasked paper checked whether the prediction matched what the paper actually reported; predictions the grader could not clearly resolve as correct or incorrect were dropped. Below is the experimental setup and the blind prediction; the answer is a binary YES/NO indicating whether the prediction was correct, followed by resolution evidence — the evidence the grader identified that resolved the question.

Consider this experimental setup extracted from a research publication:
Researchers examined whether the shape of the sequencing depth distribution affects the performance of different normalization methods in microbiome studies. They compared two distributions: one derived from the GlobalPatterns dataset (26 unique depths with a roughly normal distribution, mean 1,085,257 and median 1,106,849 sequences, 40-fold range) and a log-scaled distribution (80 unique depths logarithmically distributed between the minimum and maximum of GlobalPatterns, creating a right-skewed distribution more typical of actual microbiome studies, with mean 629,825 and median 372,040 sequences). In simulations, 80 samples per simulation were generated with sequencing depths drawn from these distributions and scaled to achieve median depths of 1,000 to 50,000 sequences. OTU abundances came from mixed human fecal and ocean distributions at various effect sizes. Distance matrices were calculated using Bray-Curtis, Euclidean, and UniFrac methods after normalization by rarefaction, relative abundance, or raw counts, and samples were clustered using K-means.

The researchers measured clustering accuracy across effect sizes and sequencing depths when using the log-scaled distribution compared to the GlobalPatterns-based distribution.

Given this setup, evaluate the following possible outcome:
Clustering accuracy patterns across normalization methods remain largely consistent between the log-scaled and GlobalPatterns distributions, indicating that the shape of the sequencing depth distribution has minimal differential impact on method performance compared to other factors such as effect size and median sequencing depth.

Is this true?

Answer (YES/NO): NO